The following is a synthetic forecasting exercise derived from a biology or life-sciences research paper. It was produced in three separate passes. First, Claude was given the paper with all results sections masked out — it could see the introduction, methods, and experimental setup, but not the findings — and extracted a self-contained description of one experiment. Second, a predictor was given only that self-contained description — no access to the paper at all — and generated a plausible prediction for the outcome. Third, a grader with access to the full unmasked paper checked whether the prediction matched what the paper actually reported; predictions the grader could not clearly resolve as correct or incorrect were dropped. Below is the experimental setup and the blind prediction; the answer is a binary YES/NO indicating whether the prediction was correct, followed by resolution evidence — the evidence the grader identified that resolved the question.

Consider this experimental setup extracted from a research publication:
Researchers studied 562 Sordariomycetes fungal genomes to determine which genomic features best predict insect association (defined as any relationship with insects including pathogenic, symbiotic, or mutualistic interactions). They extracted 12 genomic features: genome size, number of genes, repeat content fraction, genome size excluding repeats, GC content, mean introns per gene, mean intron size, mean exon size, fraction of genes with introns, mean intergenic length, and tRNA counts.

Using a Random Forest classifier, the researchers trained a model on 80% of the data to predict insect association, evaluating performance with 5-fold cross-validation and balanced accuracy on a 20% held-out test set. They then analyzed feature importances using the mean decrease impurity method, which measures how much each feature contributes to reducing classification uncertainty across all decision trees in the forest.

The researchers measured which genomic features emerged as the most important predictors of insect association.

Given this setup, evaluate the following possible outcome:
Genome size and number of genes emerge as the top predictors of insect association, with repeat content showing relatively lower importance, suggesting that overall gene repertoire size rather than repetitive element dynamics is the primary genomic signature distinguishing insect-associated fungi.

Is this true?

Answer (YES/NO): NO